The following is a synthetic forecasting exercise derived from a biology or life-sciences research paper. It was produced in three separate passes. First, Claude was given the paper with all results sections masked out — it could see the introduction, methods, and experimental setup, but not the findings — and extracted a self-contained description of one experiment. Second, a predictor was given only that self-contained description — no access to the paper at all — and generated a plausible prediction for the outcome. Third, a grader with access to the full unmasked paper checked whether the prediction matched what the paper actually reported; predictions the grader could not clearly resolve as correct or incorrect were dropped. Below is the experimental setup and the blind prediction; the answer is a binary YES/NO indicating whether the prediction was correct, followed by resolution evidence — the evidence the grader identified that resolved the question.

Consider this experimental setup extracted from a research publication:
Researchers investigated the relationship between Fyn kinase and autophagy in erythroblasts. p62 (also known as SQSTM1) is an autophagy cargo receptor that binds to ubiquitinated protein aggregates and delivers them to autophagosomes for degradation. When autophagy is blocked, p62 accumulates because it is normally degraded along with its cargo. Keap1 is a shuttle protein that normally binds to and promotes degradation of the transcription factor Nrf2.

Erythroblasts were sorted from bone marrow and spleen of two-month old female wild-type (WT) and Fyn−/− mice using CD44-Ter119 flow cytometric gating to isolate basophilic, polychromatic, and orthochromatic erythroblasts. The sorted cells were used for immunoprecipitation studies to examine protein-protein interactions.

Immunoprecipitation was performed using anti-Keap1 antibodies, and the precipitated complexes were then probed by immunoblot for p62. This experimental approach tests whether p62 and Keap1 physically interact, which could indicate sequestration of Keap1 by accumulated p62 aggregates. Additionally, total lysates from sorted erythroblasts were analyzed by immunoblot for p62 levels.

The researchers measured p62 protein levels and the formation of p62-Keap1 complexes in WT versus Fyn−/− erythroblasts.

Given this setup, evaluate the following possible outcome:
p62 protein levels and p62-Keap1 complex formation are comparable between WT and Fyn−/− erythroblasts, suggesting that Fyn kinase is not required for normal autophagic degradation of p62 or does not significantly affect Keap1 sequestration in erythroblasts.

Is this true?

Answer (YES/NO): NO